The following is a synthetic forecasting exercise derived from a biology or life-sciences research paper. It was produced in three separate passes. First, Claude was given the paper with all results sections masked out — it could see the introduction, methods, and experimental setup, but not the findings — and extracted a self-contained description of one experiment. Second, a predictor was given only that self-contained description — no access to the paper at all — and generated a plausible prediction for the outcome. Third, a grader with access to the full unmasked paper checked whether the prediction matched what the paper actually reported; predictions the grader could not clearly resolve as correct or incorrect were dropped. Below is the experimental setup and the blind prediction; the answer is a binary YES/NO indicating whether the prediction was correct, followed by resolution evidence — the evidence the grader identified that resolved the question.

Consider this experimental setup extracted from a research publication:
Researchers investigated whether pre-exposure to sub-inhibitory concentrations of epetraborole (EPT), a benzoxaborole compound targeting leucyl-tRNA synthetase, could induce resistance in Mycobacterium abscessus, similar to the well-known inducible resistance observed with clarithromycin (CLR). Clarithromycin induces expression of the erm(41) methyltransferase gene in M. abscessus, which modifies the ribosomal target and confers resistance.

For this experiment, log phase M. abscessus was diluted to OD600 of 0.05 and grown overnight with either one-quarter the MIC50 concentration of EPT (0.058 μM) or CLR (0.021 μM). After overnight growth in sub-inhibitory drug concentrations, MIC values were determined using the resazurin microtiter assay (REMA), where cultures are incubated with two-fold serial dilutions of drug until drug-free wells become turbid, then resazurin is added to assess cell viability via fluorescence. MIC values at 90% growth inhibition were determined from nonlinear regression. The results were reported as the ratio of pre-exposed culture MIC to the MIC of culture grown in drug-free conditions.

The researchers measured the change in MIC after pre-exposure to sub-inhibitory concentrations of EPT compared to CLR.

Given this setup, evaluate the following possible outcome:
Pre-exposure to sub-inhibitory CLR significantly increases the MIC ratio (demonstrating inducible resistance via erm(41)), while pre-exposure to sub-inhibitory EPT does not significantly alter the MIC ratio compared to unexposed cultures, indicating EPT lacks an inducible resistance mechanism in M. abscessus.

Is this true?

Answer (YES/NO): YES